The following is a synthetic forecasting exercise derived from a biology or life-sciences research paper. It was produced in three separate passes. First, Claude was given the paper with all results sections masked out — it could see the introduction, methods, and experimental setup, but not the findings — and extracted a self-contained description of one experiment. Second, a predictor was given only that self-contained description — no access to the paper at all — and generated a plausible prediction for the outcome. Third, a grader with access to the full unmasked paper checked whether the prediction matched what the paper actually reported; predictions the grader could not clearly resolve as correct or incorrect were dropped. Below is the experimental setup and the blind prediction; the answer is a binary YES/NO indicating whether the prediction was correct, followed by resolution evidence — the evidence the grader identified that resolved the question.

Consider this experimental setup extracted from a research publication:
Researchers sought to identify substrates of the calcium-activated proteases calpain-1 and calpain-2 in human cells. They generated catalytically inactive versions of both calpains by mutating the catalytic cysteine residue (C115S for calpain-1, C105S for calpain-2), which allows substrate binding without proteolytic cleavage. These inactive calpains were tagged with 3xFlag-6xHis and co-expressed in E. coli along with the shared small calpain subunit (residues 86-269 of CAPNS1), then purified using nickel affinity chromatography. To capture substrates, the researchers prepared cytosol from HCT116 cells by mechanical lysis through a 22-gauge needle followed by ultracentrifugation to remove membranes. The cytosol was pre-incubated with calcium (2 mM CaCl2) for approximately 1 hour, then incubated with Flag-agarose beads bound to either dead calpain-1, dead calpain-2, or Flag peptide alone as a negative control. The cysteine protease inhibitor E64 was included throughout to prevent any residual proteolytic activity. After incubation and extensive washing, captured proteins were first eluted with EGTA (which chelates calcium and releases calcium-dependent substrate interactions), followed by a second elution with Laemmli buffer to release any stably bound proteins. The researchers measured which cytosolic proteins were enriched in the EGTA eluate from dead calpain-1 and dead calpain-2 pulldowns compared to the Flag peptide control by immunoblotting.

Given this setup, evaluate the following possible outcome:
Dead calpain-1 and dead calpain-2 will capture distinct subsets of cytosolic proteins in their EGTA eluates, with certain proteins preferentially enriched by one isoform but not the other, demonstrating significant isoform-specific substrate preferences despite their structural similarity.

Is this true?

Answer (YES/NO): NO